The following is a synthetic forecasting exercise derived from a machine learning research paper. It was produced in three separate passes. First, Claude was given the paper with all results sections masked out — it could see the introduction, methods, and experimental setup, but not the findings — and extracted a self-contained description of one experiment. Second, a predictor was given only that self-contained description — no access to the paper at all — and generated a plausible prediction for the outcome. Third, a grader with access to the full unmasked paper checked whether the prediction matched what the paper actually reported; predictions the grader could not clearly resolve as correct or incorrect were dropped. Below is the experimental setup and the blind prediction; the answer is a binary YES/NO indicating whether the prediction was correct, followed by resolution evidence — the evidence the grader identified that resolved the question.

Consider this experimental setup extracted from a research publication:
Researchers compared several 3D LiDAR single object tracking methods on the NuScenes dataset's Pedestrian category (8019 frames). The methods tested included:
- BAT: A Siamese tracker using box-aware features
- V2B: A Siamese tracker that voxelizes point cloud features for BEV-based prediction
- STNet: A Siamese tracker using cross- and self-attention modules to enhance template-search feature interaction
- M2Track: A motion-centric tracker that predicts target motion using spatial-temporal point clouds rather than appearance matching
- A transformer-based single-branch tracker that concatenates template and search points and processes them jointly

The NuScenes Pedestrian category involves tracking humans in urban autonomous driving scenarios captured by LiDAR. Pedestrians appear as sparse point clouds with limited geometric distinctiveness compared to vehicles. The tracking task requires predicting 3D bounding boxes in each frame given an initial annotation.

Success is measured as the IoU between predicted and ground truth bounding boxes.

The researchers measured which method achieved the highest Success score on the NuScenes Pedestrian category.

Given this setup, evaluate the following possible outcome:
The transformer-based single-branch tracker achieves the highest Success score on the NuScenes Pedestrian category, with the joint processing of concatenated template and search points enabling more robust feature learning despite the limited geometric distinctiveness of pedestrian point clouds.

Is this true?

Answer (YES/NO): NO